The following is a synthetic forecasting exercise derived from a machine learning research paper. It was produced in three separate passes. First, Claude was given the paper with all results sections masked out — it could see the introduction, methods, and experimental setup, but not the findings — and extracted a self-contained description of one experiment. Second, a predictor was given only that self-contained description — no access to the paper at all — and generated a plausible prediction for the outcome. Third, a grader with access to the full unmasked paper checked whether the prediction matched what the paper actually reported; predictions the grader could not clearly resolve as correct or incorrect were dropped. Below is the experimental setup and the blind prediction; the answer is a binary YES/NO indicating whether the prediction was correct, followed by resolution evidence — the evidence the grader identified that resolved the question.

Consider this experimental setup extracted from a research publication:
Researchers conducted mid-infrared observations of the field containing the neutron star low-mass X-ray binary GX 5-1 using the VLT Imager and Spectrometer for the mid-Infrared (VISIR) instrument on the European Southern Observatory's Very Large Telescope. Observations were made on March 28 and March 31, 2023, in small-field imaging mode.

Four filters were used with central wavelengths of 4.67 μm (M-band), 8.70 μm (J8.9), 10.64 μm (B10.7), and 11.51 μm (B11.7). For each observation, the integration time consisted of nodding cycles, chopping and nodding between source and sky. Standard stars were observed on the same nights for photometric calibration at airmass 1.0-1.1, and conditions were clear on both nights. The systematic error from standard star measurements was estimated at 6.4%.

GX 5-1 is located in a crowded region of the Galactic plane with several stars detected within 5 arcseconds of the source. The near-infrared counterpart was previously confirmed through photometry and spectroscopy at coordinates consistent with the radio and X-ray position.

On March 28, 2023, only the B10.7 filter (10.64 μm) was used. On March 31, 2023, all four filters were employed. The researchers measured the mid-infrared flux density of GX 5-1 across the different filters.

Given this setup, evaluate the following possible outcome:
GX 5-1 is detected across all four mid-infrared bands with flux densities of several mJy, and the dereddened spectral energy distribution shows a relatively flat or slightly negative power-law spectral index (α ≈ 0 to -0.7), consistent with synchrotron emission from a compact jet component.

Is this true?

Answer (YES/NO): NO